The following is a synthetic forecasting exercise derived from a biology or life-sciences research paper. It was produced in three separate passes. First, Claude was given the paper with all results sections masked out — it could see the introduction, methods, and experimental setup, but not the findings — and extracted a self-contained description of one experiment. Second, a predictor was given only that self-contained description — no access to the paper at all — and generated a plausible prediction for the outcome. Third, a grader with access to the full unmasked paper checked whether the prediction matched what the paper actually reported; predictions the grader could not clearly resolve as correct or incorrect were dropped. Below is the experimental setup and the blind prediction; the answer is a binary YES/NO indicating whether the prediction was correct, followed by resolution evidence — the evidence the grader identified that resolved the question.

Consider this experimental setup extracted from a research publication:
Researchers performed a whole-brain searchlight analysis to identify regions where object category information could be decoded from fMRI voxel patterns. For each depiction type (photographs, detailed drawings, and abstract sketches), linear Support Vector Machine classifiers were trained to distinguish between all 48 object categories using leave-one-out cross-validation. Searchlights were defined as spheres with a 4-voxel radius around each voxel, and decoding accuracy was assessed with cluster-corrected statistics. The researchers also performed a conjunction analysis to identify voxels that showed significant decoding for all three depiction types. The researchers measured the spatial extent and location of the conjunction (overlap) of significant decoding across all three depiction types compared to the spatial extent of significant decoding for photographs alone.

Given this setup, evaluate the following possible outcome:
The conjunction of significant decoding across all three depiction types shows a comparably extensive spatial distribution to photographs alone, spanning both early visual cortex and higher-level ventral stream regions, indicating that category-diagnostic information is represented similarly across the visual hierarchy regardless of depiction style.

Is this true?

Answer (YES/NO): YES